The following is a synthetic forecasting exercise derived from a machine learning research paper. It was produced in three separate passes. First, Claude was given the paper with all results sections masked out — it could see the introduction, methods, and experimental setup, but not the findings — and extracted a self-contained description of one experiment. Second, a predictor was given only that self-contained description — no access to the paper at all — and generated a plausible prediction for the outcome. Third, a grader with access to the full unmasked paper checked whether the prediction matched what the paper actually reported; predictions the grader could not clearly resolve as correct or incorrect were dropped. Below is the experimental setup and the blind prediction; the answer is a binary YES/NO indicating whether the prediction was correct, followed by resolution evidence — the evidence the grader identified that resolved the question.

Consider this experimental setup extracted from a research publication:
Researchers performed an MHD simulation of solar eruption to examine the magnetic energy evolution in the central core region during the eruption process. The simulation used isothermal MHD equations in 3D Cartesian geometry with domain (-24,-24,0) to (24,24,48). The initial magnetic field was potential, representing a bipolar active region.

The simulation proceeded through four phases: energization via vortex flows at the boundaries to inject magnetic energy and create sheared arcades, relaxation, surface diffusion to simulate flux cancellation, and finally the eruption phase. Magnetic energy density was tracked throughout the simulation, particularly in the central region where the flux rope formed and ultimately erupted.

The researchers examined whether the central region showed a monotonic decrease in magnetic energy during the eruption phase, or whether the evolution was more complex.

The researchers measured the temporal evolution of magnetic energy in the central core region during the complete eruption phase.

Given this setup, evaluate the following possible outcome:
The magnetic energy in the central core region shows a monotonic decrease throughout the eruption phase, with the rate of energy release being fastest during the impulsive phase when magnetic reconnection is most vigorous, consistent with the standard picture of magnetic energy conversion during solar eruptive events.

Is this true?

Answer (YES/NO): NO